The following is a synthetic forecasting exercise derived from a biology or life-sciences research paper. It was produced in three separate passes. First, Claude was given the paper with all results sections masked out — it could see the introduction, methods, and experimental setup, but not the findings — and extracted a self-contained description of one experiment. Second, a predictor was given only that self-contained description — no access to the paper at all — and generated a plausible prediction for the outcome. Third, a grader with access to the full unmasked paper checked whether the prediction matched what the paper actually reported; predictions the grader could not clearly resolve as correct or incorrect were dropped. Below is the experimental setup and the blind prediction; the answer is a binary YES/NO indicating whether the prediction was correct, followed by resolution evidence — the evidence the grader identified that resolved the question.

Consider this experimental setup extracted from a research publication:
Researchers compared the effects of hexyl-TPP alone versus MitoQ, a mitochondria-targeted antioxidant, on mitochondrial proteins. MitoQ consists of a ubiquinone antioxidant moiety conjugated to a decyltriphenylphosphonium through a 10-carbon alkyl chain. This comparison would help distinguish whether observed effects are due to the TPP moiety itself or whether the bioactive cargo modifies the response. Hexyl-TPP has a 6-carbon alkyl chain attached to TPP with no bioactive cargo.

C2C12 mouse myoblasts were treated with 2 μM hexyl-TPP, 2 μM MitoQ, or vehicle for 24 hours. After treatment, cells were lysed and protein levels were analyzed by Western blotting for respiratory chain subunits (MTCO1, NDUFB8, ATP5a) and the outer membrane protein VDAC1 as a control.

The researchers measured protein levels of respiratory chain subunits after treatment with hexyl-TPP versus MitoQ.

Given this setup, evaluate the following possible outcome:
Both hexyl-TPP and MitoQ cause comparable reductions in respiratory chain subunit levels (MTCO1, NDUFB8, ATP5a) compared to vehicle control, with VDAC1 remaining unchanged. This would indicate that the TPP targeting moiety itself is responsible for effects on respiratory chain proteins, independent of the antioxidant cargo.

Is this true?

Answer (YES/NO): NO